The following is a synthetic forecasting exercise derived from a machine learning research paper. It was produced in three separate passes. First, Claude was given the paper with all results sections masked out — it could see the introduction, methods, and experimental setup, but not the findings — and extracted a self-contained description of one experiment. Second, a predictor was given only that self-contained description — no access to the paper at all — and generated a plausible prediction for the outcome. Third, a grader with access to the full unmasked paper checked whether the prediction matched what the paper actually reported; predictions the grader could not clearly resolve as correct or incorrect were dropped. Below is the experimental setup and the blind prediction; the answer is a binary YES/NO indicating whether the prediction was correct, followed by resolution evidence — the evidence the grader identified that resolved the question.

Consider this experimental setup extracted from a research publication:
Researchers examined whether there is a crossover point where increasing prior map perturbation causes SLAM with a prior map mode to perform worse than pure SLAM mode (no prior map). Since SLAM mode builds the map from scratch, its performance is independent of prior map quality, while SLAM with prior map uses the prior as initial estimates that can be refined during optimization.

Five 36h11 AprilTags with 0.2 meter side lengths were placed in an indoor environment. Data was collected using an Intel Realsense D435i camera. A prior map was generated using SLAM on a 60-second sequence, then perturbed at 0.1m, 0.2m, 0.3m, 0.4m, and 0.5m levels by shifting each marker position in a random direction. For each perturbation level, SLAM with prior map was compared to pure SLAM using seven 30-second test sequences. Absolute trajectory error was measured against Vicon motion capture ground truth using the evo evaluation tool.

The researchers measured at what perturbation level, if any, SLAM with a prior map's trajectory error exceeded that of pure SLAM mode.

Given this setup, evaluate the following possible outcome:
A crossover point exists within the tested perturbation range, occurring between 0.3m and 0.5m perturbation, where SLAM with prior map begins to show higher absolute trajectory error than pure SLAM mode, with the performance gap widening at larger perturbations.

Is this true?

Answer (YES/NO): NO